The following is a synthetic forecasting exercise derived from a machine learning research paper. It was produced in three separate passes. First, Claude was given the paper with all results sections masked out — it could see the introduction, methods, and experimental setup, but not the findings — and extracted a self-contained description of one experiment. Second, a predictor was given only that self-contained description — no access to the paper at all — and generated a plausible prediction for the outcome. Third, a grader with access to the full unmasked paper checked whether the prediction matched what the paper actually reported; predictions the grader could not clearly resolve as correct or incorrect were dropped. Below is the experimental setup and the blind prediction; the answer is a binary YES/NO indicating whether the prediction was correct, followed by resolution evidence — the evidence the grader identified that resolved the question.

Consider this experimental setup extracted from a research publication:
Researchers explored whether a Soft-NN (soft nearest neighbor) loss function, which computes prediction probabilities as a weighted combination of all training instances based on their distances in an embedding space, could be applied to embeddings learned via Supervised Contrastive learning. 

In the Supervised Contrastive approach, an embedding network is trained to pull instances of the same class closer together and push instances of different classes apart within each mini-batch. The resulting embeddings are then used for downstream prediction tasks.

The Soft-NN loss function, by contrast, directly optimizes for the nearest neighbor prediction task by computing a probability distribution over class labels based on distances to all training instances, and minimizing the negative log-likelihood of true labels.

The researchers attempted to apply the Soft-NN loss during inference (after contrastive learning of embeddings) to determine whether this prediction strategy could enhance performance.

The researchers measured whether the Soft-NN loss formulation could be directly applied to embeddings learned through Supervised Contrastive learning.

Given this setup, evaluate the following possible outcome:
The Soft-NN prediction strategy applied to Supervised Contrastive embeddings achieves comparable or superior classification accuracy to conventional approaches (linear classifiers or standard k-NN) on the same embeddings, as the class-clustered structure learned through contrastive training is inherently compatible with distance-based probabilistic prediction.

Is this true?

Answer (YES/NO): NO